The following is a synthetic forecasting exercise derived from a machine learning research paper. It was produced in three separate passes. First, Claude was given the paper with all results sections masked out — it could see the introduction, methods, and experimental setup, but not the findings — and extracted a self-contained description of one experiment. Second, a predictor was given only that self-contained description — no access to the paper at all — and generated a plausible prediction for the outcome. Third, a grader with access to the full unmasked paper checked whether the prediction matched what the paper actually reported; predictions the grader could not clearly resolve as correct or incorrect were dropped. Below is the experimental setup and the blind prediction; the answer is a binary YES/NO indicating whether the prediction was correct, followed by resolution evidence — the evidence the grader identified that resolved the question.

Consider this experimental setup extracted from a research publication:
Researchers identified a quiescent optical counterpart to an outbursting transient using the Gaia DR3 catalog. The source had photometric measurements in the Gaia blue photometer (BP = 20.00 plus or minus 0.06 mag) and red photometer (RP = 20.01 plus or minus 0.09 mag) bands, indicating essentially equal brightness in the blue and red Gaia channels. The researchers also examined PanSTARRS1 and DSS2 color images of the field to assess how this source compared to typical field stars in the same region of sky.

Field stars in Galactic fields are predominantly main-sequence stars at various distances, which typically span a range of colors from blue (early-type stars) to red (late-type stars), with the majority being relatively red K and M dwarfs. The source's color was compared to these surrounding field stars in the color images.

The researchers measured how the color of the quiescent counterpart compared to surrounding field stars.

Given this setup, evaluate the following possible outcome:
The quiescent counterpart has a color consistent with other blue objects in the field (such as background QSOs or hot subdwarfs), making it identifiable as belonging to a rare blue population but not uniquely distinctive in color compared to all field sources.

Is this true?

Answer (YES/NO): NO